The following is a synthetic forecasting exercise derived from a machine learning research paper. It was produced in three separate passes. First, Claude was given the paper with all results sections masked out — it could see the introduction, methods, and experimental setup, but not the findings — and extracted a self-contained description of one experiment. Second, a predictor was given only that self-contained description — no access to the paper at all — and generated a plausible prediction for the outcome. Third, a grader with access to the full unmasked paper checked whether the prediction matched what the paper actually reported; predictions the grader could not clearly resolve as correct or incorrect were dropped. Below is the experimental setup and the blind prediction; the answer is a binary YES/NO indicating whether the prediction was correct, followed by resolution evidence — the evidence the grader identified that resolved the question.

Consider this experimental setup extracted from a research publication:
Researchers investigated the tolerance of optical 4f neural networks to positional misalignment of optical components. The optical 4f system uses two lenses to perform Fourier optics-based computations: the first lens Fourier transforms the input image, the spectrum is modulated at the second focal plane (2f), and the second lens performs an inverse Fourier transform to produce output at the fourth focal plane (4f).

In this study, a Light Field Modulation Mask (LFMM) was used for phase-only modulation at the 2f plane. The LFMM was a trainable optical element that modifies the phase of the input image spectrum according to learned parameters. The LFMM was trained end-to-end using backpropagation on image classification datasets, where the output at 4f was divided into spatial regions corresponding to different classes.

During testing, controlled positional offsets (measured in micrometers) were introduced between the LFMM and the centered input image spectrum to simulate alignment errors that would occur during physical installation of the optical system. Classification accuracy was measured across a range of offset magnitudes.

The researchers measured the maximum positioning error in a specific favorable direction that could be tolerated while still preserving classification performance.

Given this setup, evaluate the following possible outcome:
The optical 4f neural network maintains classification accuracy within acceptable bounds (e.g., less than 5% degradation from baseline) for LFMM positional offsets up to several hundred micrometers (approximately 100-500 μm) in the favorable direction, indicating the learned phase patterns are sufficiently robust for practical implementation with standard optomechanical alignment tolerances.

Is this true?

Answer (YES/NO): YES